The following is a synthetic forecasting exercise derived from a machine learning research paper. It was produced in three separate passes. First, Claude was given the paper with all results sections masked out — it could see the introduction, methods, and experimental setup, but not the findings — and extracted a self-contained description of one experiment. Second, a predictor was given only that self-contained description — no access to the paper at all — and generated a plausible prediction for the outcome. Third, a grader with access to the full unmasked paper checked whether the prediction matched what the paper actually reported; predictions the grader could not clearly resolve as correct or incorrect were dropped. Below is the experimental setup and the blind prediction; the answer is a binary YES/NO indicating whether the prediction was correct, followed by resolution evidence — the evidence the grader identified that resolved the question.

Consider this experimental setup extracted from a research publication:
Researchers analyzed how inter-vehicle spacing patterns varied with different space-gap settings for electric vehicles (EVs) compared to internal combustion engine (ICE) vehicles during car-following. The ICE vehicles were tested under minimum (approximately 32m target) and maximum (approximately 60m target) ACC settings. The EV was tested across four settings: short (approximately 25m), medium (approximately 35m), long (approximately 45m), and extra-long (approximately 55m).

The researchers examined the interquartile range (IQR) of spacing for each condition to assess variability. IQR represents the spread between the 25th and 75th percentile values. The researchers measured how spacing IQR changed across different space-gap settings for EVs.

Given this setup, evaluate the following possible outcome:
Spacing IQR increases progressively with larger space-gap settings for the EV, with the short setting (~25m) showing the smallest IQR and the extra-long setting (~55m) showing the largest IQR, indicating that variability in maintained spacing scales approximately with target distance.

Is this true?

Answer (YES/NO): YES